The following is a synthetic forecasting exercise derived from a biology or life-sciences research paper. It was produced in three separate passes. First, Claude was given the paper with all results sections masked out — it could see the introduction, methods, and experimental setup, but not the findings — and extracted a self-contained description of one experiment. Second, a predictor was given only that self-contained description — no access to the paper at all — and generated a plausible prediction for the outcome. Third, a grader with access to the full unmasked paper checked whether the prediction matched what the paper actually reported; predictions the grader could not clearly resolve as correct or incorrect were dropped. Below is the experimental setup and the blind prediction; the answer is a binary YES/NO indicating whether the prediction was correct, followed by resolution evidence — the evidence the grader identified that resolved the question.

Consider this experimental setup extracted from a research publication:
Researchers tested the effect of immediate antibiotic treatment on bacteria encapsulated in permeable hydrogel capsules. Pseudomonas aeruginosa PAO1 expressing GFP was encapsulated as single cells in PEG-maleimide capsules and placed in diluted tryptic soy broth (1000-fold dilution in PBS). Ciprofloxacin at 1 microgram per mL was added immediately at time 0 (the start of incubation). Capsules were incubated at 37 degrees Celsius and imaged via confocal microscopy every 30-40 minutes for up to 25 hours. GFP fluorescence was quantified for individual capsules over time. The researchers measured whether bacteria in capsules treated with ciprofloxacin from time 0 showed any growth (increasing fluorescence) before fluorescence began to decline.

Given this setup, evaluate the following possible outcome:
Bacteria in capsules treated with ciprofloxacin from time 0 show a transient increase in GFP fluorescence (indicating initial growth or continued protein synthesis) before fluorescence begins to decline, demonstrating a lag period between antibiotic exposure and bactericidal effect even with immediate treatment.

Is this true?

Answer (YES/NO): YES